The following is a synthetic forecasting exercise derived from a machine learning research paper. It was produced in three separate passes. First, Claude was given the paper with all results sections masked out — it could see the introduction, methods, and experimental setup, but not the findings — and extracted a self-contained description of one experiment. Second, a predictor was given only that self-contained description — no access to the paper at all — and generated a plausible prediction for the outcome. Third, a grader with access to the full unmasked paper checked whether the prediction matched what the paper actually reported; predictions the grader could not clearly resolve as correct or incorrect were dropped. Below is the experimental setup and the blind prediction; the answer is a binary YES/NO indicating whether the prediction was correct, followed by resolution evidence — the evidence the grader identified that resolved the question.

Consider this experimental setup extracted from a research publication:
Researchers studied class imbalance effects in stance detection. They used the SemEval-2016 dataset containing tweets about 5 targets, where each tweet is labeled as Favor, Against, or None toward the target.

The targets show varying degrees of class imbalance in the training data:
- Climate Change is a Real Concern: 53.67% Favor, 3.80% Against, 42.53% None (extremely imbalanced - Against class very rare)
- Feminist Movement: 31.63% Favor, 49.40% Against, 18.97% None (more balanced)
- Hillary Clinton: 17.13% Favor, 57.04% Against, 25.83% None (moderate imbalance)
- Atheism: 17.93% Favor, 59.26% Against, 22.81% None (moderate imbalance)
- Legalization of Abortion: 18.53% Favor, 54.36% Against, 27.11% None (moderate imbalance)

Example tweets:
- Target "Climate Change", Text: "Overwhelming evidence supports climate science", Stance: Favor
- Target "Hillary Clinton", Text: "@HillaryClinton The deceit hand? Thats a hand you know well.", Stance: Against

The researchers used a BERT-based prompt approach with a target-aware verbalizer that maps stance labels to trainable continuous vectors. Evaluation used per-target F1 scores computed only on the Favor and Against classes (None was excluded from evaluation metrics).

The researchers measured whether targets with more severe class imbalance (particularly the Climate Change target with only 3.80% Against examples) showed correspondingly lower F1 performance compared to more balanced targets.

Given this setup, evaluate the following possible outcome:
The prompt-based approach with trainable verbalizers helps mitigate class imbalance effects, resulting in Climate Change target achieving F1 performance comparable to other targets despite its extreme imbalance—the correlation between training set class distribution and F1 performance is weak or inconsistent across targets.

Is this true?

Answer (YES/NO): NO